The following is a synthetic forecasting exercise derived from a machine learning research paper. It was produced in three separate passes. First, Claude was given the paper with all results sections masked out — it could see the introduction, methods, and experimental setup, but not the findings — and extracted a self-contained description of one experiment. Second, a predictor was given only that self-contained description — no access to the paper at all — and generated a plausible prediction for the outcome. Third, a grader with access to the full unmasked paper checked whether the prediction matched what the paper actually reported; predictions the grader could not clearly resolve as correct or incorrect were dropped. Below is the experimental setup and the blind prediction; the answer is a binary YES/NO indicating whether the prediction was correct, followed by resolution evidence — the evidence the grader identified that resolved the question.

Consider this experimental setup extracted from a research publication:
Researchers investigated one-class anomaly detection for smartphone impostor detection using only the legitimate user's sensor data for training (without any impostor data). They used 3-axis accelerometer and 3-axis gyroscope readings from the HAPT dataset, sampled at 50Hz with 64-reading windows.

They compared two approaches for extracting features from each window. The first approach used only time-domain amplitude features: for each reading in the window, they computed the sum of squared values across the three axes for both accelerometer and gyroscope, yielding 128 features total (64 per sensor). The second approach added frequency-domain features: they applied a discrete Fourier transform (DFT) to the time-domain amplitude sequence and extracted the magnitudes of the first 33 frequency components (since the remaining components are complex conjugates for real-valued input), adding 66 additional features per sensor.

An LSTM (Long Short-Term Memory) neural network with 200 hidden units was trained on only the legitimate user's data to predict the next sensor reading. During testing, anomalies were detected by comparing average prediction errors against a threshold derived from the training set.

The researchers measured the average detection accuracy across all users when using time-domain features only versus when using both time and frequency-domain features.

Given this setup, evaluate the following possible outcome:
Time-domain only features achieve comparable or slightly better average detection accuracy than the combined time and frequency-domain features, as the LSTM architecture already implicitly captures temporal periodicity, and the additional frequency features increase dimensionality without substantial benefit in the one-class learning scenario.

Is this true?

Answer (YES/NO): NO